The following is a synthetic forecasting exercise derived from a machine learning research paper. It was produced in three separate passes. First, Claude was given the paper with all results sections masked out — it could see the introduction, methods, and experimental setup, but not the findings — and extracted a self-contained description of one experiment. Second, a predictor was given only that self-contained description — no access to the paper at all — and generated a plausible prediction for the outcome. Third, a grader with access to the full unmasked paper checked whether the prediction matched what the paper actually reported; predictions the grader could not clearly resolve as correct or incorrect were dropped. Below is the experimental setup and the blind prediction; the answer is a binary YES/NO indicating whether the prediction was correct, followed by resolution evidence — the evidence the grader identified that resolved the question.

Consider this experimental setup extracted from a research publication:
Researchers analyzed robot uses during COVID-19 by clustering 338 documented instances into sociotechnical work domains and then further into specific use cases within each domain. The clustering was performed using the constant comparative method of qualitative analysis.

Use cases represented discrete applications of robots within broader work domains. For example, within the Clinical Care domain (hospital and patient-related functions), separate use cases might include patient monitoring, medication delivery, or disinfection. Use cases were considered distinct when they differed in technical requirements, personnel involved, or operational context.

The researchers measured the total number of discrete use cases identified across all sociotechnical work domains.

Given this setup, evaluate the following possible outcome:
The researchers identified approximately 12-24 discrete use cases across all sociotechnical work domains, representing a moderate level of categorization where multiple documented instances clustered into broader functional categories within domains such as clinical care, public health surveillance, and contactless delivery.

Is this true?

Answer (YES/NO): NO